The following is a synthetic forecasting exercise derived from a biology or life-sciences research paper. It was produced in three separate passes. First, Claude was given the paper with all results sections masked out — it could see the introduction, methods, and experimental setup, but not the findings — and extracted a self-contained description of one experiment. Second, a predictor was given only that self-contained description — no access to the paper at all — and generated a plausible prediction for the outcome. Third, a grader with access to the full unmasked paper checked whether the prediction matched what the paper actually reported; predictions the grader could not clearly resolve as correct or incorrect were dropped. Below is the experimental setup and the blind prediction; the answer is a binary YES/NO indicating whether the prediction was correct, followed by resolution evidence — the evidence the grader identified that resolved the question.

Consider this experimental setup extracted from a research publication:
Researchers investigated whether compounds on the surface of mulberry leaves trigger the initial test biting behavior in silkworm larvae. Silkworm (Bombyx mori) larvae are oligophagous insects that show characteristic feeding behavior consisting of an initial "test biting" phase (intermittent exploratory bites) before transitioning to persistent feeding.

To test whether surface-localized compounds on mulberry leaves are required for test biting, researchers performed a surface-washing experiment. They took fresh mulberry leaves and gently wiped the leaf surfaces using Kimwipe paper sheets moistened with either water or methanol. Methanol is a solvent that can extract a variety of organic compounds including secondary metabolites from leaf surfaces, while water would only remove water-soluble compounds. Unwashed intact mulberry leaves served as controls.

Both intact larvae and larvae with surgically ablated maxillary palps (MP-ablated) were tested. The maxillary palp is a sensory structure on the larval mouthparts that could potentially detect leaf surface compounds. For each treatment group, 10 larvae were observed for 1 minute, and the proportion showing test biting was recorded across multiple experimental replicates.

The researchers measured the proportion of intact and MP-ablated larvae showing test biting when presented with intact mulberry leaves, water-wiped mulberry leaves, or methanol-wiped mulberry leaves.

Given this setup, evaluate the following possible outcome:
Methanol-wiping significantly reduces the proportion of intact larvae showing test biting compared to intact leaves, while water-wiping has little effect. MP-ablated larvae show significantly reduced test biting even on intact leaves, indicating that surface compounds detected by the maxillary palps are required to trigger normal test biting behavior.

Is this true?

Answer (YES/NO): NO